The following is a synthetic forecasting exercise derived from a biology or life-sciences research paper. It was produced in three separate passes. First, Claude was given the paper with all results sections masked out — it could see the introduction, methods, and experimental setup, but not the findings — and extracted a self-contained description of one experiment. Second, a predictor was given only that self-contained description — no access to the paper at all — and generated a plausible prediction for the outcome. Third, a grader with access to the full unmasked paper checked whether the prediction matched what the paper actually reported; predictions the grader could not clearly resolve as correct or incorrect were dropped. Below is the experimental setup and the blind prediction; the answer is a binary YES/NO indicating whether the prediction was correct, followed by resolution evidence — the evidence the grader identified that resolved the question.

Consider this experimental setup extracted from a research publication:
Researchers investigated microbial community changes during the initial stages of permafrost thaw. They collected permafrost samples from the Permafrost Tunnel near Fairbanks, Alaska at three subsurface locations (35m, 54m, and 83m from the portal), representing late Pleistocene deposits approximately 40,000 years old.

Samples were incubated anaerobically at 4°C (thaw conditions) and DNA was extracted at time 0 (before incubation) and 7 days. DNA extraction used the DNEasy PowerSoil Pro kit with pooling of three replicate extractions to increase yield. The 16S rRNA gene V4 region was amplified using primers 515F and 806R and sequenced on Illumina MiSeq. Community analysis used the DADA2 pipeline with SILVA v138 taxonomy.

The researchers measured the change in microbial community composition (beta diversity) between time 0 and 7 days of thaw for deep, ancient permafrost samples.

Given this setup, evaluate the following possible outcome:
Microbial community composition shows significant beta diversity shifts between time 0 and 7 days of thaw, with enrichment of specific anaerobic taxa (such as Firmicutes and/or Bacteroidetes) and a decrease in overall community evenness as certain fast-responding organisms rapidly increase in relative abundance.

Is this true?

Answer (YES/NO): NO